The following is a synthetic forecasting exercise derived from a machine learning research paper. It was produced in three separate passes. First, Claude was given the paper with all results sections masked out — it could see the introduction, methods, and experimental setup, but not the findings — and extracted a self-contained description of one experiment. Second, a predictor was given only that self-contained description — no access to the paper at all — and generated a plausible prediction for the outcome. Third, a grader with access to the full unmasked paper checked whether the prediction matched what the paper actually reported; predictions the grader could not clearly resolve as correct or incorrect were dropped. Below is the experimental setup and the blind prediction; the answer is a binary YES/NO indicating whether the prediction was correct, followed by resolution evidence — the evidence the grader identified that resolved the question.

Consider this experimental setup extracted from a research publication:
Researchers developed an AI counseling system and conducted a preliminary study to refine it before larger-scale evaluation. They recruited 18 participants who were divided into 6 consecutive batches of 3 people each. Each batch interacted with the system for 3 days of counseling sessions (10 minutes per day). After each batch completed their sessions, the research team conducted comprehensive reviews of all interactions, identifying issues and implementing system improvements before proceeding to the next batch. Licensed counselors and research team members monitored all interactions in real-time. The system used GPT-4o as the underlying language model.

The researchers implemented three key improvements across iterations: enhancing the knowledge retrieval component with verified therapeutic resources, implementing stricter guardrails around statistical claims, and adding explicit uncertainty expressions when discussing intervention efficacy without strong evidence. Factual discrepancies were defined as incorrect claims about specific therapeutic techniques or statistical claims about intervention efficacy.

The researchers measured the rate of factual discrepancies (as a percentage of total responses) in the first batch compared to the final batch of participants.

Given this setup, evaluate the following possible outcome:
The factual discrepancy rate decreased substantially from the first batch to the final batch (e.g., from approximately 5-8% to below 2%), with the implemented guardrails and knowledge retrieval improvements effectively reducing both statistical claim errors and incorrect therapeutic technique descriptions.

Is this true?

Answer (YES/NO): NO